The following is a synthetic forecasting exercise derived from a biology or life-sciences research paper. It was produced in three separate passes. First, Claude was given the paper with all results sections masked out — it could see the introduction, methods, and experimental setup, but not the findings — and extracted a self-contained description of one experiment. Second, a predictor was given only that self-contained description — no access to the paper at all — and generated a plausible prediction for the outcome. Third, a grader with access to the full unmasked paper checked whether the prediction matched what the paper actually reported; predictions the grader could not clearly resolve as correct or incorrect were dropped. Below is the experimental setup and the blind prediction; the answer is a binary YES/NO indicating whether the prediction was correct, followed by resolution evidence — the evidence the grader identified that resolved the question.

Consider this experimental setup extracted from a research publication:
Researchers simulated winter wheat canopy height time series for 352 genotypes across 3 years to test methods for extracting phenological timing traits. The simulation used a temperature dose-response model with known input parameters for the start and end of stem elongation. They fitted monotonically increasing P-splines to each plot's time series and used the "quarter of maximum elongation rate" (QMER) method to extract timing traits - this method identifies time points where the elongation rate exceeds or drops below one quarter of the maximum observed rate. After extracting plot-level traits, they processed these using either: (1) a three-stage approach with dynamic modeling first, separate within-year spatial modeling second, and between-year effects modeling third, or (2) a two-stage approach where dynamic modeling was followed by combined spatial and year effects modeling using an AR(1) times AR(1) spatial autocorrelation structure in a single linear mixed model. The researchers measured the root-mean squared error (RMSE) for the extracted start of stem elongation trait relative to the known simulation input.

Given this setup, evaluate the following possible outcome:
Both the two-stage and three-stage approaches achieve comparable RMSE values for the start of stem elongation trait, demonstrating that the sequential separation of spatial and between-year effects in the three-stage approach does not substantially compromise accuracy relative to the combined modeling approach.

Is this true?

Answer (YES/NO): NO